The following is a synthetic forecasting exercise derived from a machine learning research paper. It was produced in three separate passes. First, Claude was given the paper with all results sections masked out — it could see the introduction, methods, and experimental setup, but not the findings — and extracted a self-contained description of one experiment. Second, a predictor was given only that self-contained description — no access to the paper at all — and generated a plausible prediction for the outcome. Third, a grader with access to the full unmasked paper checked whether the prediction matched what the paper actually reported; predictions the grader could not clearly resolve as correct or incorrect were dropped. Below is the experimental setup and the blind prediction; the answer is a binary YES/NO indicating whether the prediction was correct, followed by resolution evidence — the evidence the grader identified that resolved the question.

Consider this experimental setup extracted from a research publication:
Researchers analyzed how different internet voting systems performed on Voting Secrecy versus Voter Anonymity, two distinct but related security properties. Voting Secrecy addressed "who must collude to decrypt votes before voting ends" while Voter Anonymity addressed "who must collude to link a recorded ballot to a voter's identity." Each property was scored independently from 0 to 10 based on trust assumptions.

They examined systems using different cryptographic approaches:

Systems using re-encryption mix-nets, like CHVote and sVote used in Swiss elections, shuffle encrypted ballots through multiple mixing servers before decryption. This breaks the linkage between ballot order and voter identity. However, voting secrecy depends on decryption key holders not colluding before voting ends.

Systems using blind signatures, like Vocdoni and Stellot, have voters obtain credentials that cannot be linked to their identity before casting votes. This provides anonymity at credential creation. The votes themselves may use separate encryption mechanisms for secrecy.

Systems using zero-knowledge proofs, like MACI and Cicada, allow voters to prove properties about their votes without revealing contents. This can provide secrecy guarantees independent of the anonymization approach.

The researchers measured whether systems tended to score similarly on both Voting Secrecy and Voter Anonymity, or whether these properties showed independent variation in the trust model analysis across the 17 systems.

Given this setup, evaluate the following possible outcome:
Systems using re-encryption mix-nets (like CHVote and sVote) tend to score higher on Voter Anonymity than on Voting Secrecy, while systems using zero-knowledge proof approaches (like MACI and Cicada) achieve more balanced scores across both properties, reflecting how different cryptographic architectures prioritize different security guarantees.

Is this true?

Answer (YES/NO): NO